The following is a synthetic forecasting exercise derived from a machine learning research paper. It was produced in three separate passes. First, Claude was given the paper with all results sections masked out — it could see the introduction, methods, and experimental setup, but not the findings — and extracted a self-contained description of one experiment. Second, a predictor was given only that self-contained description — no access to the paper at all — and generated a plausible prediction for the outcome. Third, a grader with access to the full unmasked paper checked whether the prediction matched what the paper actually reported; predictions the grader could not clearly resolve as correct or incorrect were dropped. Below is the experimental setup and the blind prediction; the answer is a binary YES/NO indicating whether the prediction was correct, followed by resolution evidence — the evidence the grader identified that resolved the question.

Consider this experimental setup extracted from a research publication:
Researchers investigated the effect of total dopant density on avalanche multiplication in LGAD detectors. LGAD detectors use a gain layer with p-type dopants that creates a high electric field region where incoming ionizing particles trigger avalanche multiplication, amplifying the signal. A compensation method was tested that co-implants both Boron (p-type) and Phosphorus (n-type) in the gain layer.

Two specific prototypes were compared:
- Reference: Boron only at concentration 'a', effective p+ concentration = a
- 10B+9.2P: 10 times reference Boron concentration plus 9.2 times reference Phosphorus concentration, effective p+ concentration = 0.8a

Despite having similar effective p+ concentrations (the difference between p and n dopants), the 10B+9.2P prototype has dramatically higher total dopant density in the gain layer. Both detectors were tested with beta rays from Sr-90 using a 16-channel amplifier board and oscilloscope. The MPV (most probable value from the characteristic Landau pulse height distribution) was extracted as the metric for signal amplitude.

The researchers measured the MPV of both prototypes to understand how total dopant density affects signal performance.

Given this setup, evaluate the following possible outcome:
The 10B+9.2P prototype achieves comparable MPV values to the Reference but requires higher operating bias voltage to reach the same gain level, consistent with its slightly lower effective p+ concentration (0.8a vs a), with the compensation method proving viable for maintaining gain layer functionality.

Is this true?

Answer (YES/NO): NO